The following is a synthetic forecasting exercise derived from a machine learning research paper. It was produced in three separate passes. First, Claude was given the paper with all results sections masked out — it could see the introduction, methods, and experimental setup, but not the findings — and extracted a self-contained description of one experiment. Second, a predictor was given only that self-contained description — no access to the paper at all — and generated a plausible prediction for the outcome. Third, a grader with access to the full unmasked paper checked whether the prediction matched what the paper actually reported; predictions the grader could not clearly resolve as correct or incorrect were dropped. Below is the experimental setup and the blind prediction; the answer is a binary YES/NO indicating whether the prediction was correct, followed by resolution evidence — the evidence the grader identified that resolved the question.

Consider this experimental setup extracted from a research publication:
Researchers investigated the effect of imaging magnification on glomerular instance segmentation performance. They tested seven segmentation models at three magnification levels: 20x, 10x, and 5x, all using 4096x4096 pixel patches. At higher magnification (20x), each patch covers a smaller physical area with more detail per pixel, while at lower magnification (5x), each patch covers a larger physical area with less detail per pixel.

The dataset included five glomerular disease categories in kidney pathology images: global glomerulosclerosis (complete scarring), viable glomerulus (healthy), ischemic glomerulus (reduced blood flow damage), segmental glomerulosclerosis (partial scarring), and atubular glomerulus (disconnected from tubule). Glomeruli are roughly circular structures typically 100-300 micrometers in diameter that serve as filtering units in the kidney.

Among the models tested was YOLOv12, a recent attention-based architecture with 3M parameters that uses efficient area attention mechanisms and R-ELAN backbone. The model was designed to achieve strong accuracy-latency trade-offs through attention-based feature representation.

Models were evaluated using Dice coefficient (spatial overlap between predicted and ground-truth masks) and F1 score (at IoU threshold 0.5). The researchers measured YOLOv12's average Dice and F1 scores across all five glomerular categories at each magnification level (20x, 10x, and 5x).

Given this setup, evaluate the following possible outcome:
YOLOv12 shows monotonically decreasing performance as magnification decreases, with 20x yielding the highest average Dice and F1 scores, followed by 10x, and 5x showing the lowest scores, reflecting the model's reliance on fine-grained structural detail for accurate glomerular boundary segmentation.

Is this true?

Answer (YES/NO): NO